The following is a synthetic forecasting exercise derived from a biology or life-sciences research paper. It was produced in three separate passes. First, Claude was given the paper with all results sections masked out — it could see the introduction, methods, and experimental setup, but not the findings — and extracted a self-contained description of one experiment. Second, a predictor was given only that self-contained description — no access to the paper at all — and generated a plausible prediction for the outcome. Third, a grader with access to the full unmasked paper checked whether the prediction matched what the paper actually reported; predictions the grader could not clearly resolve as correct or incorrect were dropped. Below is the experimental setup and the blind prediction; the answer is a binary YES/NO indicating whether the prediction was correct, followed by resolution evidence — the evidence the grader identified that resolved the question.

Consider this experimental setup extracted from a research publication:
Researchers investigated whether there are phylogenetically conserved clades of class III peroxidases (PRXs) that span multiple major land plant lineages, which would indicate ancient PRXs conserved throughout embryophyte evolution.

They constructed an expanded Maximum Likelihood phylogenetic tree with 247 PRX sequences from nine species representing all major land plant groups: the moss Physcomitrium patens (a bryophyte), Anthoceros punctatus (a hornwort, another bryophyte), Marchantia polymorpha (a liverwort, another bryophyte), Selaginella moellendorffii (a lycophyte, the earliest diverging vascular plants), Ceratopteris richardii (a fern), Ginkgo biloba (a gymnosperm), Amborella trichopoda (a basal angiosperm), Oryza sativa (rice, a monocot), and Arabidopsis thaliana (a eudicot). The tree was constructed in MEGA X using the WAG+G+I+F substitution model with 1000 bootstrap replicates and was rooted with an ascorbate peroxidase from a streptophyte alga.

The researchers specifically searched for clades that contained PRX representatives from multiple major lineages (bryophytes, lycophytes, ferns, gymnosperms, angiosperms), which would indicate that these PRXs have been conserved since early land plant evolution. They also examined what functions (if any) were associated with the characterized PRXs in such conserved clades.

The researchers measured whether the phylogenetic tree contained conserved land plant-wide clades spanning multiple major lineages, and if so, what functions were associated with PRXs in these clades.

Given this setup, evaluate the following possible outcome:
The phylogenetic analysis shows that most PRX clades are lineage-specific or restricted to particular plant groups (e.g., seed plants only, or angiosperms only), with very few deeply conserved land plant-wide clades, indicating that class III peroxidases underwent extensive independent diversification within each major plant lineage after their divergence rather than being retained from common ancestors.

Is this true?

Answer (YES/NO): NO